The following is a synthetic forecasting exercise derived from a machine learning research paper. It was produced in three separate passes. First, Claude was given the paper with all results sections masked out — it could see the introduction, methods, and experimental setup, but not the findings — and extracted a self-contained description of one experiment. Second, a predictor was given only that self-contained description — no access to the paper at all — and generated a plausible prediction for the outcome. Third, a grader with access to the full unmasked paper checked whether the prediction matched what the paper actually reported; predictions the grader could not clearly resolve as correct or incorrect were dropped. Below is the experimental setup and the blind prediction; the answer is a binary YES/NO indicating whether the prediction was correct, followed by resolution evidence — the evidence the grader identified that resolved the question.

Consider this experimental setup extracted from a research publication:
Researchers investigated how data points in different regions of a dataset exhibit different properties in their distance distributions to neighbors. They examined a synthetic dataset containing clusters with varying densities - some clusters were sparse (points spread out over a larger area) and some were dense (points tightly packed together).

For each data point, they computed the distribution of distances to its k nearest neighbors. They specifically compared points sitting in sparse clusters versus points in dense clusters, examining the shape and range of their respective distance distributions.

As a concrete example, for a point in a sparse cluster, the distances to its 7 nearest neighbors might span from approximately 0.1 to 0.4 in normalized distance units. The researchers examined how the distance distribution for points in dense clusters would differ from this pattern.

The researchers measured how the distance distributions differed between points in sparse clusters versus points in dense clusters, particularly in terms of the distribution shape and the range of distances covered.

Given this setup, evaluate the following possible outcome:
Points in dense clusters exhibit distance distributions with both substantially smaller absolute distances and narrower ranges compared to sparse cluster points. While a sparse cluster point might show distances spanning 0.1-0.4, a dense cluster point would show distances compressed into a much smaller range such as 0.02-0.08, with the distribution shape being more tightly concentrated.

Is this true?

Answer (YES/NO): NO